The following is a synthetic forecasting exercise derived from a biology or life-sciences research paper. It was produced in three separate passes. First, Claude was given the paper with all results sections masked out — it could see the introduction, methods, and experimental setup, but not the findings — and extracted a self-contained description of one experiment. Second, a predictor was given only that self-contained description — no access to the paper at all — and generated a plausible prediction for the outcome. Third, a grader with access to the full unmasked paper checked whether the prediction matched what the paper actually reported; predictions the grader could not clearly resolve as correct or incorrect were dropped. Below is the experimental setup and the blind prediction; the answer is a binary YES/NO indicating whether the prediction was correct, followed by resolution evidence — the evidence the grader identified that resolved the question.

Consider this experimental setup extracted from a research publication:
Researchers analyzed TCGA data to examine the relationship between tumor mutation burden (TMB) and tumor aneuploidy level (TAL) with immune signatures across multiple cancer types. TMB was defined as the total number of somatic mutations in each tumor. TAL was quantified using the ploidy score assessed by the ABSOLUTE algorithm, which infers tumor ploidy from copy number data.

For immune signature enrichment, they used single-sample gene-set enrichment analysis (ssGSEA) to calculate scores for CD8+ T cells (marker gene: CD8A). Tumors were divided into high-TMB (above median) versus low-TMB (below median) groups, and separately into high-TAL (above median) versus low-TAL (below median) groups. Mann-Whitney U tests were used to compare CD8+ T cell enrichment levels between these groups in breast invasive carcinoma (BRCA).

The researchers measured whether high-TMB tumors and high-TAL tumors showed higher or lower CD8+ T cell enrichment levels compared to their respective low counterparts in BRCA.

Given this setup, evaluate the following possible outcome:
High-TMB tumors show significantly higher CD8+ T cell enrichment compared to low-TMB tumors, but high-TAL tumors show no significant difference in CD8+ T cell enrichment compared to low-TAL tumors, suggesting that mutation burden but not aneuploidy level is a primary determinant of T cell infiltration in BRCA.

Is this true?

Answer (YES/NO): NO